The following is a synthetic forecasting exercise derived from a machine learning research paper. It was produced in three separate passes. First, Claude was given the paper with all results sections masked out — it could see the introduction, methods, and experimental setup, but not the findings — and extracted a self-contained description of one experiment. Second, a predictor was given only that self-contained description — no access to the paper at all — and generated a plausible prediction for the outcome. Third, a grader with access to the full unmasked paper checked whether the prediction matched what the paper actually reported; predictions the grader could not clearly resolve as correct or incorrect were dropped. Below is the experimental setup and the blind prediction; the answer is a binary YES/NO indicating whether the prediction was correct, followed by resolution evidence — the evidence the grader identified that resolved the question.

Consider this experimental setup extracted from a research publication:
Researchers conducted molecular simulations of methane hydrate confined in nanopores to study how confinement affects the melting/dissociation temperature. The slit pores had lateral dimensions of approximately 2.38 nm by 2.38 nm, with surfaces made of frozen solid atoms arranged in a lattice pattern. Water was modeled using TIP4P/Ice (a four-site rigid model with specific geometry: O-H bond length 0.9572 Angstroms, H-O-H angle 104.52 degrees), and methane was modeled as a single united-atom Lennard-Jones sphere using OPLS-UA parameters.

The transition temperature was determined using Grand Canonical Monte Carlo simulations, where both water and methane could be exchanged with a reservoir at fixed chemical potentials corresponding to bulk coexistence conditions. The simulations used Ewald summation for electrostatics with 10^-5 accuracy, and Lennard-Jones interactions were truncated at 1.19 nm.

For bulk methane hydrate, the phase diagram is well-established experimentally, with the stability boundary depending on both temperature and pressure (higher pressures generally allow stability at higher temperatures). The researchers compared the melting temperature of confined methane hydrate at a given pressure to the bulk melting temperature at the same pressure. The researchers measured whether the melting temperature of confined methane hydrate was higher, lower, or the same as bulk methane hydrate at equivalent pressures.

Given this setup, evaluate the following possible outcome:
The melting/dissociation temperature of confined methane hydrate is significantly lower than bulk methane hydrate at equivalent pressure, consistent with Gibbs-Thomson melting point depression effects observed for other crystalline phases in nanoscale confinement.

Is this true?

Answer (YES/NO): YES